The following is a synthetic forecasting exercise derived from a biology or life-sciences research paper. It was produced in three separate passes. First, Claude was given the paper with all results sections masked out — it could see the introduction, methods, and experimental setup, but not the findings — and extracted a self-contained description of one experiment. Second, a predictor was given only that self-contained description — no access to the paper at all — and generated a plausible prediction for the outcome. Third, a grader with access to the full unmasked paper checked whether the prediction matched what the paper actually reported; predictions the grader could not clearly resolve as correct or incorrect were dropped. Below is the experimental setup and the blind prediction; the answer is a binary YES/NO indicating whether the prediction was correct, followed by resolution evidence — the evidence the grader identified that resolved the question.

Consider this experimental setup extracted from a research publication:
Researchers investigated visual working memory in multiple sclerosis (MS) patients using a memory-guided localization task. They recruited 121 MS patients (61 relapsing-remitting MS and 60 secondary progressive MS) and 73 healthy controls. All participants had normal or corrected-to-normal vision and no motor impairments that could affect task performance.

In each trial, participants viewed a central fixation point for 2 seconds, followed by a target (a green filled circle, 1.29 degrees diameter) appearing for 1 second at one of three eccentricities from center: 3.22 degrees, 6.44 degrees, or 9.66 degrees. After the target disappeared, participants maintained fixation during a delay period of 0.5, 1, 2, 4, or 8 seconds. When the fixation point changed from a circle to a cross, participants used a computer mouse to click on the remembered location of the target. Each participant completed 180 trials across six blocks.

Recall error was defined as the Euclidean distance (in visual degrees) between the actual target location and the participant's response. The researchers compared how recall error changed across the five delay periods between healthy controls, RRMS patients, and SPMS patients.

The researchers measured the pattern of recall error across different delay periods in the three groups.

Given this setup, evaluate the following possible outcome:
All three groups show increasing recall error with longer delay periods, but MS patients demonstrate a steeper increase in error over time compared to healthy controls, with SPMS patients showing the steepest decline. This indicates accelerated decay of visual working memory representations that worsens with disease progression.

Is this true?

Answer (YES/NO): NO